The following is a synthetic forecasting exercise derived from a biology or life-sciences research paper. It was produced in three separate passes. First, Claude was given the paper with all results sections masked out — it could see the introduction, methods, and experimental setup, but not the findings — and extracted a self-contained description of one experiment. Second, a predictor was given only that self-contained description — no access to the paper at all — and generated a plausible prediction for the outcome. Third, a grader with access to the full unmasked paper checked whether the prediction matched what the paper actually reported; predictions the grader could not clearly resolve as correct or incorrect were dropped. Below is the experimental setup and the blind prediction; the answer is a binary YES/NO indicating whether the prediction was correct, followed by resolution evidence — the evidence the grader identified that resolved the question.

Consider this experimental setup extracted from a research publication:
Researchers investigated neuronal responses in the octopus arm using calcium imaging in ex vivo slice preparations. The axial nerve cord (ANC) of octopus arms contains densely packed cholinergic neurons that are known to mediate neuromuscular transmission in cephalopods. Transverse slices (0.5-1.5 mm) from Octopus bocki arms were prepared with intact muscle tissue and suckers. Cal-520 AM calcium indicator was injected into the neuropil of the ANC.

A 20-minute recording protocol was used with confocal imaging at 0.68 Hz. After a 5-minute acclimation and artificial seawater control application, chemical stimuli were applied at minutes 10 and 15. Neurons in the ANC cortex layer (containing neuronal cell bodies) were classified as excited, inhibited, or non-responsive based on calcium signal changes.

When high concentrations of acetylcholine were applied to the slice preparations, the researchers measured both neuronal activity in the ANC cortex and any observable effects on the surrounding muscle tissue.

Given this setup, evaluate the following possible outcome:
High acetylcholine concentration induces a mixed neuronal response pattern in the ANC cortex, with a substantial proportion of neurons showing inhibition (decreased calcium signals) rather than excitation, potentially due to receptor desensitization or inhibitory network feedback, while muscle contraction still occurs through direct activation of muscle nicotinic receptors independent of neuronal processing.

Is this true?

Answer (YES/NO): NO